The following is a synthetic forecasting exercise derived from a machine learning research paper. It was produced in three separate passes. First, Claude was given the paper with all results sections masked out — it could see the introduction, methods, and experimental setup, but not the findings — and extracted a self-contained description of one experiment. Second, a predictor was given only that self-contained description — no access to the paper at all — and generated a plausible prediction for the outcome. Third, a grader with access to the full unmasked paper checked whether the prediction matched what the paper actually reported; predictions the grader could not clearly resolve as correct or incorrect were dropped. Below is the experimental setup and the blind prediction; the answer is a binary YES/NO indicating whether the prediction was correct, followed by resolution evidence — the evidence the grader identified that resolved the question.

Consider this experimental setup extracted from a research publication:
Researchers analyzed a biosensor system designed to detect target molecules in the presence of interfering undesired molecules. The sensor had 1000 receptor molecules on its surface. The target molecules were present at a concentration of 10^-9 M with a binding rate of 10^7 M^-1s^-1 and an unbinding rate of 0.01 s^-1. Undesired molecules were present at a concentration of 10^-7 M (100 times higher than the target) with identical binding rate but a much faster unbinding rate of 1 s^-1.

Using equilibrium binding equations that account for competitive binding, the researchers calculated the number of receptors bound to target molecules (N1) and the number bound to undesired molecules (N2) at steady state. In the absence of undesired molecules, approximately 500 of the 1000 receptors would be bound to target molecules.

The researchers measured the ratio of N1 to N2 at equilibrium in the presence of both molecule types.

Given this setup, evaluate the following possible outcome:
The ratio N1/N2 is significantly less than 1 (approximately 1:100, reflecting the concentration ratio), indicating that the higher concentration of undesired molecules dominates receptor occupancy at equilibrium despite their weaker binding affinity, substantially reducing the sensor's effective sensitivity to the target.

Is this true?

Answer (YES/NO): NO